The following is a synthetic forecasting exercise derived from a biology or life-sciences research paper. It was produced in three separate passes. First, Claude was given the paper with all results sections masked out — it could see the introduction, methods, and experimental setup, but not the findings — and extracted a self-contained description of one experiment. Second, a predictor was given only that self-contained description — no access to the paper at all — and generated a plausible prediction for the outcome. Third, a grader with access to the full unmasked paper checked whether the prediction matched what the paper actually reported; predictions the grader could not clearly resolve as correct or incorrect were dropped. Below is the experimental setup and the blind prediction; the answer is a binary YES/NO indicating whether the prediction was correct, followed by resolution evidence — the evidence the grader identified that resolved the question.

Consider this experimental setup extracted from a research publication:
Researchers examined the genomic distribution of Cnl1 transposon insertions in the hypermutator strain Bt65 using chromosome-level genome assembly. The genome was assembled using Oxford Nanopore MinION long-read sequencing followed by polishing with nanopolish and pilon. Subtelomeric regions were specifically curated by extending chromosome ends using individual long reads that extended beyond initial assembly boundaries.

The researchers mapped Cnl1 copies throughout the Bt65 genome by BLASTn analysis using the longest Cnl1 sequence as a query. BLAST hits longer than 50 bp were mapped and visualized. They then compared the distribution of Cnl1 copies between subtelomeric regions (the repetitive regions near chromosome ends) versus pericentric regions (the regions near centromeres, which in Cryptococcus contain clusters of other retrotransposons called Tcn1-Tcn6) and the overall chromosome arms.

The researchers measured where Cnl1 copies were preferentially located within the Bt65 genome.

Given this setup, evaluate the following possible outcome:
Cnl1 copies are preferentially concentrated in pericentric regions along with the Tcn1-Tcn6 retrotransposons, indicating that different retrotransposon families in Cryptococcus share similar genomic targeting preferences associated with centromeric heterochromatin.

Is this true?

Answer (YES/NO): NO